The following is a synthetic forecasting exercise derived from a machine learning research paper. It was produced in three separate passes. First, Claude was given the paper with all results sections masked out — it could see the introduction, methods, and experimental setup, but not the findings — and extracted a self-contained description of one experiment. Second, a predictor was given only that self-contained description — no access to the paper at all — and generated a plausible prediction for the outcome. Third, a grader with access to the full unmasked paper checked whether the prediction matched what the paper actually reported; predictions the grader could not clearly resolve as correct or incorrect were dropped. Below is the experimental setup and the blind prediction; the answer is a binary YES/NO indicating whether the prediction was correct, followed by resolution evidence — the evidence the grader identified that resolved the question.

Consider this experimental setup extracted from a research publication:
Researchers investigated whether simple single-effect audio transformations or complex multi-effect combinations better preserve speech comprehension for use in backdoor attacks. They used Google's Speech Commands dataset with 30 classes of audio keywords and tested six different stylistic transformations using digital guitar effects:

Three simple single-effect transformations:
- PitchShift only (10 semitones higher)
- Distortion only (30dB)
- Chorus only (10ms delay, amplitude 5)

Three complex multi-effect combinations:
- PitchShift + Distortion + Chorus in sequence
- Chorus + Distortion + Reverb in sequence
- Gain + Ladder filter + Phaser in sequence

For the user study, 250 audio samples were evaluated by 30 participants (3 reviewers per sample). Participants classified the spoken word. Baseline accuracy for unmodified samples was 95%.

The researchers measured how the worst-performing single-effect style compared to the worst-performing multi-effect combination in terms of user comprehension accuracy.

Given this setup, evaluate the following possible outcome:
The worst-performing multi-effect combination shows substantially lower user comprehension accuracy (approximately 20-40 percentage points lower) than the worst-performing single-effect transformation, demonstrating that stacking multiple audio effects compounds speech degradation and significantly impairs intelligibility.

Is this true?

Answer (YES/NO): YES